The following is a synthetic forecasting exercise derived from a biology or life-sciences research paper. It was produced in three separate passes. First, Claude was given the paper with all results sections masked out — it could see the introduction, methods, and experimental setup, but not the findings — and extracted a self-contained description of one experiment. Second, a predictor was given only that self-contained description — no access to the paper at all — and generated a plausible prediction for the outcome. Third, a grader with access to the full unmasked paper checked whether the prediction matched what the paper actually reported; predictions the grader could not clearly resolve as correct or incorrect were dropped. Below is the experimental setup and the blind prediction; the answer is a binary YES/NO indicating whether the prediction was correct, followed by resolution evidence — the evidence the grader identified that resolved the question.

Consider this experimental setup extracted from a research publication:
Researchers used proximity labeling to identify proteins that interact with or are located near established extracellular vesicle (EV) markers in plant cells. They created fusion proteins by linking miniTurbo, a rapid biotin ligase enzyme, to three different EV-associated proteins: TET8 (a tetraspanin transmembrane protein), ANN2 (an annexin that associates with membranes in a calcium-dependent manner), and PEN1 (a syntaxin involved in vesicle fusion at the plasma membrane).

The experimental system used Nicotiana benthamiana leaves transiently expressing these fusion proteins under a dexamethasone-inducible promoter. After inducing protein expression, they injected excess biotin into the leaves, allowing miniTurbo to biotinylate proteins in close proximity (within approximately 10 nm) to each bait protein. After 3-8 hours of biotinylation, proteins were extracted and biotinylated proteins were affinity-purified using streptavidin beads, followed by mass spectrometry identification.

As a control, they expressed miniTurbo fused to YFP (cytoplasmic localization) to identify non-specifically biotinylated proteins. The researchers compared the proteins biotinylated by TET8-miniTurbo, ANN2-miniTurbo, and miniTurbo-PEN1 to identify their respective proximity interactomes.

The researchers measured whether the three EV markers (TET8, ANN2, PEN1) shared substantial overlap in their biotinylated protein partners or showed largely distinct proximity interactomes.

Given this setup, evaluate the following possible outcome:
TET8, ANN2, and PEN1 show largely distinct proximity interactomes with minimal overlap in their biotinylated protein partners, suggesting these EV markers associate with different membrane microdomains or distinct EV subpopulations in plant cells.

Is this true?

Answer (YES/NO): YES